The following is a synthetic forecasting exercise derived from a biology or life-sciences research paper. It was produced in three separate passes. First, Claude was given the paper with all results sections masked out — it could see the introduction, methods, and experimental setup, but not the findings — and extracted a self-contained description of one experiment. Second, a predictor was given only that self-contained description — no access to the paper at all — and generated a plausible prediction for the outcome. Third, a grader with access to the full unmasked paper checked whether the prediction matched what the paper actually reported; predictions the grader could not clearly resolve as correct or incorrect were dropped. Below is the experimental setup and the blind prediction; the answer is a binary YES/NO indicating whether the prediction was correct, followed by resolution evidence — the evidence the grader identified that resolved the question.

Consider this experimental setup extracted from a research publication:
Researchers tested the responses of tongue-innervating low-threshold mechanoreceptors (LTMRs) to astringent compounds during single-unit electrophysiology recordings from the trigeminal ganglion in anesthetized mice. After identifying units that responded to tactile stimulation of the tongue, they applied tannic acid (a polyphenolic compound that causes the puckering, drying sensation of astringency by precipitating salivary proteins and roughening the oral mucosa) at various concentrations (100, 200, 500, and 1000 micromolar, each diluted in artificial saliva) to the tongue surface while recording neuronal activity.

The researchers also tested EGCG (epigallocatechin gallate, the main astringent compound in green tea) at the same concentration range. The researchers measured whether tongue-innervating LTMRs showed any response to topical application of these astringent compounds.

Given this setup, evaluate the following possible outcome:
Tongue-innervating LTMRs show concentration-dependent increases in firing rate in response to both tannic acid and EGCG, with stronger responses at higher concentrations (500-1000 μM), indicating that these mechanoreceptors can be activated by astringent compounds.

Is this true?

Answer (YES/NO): NO